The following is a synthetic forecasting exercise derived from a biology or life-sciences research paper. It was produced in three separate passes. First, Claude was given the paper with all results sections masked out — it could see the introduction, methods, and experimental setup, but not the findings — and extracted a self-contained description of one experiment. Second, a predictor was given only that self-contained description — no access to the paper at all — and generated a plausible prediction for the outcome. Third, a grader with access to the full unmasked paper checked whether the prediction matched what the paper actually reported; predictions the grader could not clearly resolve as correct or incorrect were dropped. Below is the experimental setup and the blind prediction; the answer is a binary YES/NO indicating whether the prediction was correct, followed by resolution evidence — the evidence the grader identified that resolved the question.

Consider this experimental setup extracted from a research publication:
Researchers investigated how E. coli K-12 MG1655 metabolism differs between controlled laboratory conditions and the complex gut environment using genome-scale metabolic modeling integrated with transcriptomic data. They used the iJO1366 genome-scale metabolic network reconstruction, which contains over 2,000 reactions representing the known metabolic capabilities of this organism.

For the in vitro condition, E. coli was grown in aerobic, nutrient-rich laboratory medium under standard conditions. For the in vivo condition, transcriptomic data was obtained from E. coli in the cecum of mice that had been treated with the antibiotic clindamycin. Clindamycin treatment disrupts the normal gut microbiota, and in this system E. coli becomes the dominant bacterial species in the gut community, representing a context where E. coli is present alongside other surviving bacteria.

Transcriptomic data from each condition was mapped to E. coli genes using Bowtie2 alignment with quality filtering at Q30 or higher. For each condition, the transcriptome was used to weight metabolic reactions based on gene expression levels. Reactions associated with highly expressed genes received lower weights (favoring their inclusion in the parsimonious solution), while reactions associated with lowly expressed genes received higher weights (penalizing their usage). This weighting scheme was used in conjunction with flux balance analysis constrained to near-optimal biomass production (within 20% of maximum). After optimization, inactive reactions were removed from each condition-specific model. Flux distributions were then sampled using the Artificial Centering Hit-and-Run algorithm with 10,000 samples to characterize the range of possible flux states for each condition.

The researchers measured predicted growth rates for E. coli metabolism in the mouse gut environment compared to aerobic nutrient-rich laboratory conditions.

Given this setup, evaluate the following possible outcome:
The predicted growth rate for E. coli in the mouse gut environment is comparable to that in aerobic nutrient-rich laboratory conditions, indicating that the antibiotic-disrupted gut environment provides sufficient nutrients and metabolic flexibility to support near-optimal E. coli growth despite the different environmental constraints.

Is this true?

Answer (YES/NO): NO